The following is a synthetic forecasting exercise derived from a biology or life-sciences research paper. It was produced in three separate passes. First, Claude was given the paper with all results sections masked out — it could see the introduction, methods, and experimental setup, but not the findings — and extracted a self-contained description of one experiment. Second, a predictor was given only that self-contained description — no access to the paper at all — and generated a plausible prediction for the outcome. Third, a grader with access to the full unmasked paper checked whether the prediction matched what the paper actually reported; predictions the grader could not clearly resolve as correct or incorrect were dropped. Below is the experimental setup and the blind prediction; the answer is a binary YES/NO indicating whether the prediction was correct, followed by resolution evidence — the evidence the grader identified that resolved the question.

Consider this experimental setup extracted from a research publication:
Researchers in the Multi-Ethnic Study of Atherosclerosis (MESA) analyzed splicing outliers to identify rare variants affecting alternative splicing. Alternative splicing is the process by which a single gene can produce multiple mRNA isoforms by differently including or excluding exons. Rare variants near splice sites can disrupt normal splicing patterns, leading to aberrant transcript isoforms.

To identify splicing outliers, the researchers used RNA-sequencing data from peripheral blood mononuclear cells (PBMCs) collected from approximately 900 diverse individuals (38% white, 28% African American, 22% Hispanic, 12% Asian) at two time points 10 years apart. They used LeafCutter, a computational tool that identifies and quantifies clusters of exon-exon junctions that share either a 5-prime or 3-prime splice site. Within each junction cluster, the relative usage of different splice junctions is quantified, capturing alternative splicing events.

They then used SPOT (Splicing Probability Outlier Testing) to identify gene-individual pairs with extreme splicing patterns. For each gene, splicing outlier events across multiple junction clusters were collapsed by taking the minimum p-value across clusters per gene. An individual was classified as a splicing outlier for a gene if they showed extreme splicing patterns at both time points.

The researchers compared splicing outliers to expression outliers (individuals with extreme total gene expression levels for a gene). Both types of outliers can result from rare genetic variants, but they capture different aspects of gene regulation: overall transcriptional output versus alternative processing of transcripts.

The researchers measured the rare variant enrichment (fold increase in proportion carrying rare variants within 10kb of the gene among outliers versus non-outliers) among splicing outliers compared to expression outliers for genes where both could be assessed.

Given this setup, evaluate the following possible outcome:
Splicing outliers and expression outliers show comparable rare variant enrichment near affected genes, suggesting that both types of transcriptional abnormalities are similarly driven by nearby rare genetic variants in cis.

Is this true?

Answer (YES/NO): YES